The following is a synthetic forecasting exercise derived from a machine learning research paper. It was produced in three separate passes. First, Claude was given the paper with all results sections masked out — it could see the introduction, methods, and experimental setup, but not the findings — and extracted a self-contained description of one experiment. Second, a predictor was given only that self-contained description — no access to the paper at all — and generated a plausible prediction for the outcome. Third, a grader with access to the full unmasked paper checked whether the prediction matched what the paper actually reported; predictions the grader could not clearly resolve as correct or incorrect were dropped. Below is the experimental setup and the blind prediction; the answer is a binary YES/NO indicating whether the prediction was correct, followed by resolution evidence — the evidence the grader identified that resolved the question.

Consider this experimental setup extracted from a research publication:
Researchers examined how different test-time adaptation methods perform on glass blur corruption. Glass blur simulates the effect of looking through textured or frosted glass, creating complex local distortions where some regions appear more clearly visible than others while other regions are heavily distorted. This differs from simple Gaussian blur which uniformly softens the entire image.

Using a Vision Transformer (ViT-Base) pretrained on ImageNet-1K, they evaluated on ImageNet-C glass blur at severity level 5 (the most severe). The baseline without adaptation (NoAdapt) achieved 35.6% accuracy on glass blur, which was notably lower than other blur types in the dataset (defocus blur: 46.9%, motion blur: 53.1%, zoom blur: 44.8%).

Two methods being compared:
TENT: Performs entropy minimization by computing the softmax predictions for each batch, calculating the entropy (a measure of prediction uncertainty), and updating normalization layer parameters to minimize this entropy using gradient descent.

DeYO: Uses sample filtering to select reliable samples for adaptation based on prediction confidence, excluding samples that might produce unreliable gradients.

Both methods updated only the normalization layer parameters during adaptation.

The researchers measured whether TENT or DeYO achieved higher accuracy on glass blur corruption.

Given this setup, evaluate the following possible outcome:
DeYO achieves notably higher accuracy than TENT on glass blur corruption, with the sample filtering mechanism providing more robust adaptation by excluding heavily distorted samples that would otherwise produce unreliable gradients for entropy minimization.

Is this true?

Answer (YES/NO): YES